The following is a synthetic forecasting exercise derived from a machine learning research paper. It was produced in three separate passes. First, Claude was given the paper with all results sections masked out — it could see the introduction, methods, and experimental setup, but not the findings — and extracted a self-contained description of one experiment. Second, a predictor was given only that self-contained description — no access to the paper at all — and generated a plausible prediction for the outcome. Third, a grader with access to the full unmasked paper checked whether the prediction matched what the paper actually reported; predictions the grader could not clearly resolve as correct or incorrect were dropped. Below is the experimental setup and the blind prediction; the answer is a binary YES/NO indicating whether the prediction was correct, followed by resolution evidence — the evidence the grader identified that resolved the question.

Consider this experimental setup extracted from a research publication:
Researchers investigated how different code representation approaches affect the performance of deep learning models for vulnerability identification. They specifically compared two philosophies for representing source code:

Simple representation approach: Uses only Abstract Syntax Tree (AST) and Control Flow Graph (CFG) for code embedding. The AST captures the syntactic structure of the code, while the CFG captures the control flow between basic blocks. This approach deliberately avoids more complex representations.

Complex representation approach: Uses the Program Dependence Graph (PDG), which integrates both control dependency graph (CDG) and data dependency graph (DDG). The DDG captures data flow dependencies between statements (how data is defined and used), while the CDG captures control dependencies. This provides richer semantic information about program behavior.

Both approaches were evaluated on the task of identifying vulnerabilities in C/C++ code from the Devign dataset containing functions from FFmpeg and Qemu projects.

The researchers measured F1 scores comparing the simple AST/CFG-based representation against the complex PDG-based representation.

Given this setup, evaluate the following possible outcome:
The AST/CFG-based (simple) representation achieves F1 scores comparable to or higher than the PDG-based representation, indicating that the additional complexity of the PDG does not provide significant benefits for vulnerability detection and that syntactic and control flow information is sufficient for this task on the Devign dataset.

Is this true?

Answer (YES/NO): YES